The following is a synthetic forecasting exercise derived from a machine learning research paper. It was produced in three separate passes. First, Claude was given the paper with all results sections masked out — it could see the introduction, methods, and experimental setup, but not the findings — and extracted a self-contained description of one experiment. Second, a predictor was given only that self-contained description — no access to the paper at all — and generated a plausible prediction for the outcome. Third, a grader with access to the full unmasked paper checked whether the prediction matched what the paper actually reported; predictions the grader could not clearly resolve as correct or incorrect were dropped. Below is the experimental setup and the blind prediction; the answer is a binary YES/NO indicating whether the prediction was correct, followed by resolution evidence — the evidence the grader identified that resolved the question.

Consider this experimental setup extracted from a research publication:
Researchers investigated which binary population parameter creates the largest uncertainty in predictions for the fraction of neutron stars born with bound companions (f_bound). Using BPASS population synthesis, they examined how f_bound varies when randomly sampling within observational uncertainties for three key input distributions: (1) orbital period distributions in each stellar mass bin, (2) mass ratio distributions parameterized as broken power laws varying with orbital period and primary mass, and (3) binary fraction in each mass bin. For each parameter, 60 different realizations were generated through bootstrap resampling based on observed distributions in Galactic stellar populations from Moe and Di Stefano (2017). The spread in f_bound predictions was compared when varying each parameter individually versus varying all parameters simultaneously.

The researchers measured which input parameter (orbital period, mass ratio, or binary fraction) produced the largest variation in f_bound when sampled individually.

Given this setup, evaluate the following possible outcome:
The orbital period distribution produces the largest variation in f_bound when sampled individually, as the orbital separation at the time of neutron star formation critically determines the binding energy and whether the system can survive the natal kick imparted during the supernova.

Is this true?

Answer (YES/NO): YES